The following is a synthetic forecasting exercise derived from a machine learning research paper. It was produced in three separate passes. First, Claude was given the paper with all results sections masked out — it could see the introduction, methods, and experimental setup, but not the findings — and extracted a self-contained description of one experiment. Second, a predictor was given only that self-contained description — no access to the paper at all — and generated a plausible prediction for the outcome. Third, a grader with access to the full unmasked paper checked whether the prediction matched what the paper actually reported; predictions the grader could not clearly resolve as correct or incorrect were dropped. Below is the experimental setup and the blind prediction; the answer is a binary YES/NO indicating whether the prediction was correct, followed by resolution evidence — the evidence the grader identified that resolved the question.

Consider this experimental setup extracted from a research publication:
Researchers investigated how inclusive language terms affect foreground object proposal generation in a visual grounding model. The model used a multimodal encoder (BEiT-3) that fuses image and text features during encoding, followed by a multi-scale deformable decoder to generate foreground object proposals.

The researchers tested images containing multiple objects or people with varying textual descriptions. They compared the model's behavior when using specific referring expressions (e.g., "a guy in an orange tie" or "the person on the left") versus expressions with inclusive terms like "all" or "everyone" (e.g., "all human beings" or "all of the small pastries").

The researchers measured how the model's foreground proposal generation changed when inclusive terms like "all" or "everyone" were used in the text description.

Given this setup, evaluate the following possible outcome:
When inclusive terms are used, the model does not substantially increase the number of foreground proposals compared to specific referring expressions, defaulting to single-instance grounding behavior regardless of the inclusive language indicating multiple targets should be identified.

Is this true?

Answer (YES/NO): NO